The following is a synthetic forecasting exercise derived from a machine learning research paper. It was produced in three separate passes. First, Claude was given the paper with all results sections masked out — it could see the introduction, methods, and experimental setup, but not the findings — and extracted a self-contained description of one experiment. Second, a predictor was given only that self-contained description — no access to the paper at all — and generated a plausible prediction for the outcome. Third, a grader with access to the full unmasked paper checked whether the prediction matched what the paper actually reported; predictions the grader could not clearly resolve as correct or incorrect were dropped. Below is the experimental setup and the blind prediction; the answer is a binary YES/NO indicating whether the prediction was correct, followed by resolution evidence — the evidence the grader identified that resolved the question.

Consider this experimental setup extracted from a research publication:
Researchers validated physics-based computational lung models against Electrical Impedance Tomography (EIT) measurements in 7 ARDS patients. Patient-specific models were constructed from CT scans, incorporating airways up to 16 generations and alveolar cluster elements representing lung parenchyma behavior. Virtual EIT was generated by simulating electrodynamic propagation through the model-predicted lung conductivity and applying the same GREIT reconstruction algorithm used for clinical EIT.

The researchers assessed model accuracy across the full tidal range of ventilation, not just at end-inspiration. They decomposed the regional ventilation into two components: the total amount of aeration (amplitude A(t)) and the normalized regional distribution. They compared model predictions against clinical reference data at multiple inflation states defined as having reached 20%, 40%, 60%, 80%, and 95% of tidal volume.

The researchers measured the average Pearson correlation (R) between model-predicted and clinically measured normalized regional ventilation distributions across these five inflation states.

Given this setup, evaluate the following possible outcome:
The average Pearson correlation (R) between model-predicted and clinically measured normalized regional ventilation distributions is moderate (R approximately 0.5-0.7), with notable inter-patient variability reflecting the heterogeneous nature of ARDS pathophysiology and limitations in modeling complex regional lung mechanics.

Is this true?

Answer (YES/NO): NO